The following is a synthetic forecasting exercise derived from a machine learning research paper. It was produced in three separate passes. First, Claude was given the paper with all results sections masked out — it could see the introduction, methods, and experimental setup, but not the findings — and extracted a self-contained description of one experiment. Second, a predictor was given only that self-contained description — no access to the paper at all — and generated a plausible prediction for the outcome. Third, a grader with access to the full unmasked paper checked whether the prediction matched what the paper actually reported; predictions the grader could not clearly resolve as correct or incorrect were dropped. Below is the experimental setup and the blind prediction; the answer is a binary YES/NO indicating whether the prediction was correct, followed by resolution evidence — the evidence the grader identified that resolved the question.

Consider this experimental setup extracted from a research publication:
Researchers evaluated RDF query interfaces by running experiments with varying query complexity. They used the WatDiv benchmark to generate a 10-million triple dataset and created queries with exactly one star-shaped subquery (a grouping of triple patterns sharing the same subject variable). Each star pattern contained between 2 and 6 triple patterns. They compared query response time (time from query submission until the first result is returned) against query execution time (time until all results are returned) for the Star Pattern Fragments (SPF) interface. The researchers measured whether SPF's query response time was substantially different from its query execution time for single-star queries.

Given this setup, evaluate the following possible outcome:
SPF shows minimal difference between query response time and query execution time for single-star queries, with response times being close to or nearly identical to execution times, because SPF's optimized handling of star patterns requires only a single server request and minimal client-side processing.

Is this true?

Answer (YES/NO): YES